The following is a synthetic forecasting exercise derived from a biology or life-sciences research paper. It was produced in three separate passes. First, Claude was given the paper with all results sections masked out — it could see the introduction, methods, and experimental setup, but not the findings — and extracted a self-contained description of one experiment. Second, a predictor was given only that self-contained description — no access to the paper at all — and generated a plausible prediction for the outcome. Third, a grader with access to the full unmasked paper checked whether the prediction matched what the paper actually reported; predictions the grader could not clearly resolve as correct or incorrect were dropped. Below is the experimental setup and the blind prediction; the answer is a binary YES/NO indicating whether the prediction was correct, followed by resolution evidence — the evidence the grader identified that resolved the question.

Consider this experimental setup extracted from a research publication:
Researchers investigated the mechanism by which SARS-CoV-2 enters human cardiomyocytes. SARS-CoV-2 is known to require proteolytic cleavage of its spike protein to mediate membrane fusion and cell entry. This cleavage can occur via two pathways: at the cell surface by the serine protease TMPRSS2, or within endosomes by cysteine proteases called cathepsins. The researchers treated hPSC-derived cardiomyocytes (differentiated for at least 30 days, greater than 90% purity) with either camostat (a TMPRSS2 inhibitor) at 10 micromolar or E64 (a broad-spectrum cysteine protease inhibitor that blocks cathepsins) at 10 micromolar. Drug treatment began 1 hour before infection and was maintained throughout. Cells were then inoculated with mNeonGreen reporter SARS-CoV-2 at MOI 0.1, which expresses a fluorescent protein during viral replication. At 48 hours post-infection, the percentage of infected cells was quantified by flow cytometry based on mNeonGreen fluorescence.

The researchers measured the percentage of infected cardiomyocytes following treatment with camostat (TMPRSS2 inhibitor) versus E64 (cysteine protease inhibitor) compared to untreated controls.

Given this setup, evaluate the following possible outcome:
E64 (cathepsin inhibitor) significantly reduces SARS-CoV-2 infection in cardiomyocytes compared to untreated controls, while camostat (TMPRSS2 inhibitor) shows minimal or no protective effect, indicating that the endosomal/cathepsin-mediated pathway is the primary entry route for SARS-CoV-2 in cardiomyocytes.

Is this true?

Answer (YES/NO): YES